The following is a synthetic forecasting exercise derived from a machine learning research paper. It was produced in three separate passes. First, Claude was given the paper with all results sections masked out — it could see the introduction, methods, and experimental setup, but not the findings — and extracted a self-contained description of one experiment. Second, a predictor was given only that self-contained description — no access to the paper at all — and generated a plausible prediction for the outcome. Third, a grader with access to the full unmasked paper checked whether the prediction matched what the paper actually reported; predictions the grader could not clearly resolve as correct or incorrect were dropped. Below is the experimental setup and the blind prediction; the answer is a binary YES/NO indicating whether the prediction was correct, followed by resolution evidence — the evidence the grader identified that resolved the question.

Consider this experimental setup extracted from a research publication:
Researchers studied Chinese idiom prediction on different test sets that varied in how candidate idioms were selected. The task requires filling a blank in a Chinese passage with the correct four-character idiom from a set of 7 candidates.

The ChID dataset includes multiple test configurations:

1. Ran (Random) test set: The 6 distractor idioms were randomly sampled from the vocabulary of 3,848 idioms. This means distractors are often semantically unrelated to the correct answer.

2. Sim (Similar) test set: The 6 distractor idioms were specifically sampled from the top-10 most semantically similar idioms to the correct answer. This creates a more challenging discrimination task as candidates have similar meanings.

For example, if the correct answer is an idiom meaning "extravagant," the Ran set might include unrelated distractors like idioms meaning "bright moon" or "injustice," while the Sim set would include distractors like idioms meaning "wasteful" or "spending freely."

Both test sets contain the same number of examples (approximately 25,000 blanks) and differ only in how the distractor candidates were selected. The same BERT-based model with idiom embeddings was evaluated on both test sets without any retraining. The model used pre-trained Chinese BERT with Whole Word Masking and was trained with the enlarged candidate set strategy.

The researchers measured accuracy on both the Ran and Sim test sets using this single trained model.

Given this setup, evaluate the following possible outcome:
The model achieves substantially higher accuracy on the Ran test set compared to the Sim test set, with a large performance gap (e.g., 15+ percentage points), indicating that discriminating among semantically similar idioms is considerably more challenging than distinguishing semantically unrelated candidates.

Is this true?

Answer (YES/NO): YES